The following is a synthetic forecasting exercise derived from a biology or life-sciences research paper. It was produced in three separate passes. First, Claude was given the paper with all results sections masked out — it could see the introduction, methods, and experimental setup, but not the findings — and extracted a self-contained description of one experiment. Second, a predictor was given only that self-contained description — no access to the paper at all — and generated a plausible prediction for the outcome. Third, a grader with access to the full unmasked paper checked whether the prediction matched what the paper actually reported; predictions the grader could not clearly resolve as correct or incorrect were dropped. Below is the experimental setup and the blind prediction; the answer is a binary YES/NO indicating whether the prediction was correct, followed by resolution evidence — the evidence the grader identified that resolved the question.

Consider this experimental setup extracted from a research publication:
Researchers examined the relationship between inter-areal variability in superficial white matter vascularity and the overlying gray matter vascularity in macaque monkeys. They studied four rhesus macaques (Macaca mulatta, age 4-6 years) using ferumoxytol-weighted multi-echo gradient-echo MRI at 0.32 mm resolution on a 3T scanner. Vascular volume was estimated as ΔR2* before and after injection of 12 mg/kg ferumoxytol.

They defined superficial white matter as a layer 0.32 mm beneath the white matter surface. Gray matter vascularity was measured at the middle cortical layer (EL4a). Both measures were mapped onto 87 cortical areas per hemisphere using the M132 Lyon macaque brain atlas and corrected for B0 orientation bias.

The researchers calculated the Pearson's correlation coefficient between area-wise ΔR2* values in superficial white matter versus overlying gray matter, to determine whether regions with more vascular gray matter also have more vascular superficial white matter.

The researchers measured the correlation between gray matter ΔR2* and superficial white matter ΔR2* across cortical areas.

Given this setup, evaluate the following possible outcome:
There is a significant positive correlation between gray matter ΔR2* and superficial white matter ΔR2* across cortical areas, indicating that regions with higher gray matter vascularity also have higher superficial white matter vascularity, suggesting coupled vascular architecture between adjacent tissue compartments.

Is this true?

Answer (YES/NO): NO